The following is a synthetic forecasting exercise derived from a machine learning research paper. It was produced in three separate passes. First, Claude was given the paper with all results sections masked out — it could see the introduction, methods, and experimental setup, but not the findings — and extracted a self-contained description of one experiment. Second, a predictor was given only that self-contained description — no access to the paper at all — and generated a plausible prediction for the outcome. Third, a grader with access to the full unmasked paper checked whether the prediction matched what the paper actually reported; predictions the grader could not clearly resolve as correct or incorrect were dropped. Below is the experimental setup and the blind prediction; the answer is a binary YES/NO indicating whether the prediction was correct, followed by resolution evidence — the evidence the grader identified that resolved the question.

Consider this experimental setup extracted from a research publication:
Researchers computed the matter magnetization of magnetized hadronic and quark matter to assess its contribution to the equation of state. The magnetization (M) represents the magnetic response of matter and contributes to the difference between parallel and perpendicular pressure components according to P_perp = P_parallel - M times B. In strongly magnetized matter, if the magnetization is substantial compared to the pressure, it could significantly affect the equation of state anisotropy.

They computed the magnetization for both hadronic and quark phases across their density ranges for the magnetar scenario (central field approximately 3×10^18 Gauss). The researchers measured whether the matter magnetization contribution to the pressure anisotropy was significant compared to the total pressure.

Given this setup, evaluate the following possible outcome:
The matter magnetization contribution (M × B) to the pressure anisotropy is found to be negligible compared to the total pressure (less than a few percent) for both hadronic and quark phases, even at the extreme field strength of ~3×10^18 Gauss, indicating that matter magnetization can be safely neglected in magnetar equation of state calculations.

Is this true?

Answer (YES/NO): NO